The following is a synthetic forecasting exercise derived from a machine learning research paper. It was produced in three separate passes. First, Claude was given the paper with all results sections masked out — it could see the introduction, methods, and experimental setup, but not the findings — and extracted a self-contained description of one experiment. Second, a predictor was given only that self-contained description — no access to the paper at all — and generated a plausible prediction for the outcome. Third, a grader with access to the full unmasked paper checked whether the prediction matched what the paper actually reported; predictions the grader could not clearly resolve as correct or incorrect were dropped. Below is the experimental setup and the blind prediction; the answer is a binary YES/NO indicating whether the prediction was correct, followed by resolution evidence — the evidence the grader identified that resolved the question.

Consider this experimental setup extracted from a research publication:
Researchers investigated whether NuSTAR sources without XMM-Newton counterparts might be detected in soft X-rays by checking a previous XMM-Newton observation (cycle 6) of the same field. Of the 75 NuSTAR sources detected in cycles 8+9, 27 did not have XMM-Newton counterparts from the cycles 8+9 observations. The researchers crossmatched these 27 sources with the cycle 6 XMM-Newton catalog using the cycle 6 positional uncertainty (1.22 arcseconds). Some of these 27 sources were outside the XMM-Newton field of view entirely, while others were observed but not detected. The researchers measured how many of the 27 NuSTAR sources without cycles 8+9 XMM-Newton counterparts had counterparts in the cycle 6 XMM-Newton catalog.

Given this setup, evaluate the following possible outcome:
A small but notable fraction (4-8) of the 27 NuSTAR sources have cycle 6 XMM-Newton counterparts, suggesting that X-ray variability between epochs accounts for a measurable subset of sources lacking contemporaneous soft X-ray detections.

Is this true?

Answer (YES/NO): YES